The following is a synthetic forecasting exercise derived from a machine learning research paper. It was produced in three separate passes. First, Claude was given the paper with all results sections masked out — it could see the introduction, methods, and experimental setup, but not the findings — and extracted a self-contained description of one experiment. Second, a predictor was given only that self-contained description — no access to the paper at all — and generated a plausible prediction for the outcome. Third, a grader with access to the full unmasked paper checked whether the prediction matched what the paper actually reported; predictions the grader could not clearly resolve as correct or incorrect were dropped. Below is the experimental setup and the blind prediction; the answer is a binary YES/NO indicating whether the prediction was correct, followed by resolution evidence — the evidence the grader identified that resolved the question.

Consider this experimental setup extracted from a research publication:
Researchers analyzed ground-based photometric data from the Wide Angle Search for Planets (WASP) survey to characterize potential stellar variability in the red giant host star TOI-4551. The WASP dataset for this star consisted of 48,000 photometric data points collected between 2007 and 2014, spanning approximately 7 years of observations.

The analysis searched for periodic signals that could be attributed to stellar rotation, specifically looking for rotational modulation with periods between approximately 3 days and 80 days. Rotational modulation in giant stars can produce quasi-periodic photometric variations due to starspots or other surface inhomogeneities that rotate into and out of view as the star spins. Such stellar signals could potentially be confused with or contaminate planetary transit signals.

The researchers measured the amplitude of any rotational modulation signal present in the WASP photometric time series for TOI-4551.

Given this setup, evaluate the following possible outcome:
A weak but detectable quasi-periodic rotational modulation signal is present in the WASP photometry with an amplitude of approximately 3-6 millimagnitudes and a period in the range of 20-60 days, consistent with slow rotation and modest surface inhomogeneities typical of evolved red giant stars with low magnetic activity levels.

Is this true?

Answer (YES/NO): NO